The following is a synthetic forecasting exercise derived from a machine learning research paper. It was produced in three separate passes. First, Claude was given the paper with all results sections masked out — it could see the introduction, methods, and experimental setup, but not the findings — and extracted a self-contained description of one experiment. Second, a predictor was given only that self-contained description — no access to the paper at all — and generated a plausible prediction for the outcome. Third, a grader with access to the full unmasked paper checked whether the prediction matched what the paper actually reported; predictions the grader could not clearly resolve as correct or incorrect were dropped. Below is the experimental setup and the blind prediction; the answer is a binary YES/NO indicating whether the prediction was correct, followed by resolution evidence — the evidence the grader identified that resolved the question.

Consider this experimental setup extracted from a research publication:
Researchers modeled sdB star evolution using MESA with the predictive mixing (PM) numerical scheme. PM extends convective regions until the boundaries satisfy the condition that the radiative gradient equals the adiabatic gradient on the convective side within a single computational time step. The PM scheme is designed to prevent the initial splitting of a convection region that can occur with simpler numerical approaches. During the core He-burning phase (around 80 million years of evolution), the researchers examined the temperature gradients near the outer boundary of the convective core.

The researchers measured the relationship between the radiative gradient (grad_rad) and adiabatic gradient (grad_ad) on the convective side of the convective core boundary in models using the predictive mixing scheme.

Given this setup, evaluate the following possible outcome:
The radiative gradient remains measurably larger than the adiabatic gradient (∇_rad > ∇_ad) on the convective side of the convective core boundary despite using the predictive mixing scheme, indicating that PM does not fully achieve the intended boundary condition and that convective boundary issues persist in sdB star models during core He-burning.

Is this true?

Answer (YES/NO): YES